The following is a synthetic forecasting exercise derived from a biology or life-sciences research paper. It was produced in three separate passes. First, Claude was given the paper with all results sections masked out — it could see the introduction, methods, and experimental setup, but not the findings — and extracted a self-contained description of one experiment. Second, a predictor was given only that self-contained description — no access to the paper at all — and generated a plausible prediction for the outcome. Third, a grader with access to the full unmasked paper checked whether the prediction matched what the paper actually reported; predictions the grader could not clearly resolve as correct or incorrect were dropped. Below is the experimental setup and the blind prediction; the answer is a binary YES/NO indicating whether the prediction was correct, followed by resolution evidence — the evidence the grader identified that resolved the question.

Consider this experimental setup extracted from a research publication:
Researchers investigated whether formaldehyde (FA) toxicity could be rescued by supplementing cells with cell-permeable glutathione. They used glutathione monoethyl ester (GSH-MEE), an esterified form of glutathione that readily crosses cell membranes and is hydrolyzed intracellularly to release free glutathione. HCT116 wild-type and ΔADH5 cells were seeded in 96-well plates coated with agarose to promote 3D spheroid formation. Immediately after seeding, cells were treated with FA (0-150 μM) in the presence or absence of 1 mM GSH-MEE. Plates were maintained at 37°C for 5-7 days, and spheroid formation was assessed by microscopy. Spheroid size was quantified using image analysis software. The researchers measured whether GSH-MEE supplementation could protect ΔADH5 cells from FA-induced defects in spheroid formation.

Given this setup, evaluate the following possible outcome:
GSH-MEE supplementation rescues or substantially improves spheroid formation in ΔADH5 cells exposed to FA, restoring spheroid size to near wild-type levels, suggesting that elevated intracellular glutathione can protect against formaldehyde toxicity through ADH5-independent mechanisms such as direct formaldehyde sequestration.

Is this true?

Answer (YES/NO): YES